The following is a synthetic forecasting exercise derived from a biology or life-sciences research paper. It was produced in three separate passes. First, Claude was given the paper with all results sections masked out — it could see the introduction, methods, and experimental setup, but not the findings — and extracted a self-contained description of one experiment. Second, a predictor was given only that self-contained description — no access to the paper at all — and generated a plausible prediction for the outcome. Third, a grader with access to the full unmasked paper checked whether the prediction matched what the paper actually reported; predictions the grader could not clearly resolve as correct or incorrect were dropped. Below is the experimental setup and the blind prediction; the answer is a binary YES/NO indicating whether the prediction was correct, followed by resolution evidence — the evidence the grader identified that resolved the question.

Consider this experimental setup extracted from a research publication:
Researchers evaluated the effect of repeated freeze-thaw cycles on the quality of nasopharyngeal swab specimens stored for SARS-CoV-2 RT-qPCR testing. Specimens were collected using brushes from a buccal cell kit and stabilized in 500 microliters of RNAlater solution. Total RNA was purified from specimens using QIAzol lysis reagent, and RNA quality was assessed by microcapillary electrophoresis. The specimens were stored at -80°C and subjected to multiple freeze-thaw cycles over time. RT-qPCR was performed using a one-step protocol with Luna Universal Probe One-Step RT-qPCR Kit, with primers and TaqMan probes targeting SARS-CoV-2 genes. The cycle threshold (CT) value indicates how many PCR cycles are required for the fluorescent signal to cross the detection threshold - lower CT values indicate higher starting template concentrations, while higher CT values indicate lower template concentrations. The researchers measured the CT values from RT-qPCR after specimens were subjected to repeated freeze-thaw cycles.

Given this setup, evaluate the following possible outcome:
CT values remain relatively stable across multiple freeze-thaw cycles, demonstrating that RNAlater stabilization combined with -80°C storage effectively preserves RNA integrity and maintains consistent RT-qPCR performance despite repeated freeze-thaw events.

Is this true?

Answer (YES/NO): NO